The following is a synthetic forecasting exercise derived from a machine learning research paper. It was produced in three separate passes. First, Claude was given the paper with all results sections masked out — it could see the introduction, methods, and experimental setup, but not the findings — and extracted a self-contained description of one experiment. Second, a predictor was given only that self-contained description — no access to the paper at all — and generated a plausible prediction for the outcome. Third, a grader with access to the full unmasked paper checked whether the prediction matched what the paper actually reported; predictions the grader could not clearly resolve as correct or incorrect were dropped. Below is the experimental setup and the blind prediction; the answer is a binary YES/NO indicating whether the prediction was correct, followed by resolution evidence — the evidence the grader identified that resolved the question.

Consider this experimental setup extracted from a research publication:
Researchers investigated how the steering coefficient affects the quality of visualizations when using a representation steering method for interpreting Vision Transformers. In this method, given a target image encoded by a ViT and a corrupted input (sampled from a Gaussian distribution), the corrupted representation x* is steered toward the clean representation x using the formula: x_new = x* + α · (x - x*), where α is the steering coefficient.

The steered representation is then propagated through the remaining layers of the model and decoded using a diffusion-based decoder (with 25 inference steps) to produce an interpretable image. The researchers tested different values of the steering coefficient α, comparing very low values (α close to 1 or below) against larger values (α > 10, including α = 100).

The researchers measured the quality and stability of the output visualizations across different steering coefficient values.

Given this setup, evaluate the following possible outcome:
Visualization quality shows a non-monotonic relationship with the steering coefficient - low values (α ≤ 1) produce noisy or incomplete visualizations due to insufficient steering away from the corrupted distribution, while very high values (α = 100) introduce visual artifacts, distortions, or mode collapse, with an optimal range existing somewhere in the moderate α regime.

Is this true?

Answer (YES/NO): NO